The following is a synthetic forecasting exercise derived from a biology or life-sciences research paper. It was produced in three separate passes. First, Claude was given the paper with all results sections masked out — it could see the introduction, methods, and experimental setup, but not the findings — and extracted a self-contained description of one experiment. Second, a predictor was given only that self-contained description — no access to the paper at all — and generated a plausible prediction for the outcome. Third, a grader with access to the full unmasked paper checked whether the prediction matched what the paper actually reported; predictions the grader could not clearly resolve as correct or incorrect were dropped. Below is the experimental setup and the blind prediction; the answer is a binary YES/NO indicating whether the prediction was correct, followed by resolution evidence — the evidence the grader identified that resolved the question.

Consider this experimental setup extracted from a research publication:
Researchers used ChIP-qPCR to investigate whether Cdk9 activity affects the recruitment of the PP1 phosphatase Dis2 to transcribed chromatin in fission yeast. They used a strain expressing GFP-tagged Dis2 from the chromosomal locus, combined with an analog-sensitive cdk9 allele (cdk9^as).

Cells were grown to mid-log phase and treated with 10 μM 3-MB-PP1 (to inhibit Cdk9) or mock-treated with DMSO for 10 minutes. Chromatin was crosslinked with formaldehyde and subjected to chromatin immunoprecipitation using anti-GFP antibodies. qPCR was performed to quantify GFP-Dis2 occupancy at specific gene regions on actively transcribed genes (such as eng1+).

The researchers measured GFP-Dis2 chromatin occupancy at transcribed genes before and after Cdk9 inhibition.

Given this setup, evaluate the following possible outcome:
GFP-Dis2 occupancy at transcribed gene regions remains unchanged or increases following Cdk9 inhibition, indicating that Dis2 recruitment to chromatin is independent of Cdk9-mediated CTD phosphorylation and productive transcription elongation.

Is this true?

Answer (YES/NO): NO